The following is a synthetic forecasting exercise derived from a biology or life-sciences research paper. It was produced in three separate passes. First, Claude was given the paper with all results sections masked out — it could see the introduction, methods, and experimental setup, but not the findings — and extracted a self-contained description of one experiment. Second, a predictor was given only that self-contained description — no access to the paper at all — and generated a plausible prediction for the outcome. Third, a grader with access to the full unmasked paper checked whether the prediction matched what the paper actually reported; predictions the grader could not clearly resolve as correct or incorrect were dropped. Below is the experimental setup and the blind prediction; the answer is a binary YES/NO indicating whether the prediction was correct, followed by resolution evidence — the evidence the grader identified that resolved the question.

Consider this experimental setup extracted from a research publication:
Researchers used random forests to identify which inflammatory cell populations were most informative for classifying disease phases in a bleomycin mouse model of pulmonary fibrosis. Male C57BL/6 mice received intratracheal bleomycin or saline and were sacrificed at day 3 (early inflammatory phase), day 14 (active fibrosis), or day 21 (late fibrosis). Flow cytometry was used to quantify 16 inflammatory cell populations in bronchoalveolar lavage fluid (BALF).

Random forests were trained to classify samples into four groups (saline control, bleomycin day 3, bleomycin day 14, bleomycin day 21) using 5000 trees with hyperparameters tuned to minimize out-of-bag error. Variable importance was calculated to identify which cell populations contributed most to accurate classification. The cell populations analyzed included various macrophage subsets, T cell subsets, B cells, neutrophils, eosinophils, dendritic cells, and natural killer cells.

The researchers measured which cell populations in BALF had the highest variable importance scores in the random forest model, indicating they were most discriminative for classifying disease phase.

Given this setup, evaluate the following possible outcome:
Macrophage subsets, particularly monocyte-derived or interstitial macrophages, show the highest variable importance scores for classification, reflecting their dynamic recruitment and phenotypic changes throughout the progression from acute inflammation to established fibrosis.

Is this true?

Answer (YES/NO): NO